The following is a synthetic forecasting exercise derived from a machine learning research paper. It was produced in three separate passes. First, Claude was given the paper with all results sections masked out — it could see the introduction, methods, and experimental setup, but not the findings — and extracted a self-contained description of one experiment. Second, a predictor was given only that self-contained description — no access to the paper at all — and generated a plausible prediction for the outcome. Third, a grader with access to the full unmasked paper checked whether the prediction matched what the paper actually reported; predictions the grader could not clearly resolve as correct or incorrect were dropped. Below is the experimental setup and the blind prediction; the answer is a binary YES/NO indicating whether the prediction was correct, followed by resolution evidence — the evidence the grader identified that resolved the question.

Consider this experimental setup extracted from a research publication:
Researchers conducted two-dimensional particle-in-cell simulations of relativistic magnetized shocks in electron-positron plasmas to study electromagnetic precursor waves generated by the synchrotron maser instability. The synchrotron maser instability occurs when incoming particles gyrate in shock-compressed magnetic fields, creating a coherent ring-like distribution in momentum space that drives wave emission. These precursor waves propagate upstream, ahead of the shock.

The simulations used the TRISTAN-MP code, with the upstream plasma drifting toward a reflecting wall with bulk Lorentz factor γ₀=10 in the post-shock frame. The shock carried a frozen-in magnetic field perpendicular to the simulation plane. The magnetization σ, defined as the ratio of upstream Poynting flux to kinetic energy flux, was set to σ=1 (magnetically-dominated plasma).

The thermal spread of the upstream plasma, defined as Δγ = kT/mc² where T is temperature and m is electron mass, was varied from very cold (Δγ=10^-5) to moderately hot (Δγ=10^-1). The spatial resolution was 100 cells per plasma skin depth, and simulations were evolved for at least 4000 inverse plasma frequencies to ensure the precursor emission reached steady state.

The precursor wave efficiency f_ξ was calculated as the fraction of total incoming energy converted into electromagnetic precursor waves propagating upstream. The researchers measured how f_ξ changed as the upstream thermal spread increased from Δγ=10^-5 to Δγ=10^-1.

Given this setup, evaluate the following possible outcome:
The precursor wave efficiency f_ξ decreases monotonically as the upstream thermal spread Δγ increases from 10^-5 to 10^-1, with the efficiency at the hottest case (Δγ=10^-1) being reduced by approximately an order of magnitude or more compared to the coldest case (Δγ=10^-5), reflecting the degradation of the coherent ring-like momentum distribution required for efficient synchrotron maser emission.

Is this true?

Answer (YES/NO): NO